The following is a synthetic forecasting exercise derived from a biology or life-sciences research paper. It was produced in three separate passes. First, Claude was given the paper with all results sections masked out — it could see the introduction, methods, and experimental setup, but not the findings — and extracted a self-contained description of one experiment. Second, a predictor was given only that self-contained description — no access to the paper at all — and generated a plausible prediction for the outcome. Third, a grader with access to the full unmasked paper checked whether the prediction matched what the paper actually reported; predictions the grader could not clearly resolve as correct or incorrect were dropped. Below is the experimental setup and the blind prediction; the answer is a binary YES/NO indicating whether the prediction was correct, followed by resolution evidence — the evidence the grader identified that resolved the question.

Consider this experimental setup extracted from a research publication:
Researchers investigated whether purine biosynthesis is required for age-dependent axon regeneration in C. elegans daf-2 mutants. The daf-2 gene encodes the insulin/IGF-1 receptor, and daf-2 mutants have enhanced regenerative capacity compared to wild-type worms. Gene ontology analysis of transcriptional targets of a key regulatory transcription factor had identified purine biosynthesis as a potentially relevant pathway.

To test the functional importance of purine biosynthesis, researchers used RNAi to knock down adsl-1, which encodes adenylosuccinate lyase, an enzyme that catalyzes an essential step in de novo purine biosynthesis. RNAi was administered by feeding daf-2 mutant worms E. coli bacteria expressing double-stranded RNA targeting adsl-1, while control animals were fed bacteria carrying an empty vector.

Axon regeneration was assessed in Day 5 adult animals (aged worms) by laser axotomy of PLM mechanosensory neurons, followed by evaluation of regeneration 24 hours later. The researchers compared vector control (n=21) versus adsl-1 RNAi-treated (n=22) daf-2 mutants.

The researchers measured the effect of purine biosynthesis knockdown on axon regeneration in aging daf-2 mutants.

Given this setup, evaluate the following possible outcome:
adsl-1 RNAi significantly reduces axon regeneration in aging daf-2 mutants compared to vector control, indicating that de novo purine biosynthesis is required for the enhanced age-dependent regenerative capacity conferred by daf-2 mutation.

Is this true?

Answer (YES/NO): YES